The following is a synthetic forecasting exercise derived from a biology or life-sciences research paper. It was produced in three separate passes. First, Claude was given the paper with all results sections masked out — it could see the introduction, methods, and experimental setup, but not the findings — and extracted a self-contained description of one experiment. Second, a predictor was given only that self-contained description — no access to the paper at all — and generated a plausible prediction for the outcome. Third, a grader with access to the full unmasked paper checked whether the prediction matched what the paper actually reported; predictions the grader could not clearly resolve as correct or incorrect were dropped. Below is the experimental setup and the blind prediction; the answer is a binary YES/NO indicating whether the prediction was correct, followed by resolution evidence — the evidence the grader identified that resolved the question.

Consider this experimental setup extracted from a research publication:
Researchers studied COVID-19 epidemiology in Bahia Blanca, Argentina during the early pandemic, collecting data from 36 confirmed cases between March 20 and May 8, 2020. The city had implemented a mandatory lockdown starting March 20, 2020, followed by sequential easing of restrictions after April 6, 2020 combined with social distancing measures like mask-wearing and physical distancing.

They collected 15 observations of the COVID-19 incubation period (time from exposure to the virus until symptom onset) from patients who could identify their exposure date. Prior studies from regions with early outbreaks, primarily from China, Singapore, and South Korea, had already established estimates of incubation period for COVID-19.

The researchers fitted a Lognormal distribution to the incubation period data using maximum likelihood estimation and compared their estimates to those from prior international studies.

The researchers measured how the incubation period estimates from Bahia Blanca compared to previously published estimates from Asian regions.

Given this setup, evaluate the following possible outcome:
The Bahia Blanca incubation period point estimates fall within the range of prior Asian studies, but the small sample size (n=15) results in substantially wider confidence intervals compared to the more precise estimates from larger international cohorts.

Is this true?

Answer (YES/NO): NO